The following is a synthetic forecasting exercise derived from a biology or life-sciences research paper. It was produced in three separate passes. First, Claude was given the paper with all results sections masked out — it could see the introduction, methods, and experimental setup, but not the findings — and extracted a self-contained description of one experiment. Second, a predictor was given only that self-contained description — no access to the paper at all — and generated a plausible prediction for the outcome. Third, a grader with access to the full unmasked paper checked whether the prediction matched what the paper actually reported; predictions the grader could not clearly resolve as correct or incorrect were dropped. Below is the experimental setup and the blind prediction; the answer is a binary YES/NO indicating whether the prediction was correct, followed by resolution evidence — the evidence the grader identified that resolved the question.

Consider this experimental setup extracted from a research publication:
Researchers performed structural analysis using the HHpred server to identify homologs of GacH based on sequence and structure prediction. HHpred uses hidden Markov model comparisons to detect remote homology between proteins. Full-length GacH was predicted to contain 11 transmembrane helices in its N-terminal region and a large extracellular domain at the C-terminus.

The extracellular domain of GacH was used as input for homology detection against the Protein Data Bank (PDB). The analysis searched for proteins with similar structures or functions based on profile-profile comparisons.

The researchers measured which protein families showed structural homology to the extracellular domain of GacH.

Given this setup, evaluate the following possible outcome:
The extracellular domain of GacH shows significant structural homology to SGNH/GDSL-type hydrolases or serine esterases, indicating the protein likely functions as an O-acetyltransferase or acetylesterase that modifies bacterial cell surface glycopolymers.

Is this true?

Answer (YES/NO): NO